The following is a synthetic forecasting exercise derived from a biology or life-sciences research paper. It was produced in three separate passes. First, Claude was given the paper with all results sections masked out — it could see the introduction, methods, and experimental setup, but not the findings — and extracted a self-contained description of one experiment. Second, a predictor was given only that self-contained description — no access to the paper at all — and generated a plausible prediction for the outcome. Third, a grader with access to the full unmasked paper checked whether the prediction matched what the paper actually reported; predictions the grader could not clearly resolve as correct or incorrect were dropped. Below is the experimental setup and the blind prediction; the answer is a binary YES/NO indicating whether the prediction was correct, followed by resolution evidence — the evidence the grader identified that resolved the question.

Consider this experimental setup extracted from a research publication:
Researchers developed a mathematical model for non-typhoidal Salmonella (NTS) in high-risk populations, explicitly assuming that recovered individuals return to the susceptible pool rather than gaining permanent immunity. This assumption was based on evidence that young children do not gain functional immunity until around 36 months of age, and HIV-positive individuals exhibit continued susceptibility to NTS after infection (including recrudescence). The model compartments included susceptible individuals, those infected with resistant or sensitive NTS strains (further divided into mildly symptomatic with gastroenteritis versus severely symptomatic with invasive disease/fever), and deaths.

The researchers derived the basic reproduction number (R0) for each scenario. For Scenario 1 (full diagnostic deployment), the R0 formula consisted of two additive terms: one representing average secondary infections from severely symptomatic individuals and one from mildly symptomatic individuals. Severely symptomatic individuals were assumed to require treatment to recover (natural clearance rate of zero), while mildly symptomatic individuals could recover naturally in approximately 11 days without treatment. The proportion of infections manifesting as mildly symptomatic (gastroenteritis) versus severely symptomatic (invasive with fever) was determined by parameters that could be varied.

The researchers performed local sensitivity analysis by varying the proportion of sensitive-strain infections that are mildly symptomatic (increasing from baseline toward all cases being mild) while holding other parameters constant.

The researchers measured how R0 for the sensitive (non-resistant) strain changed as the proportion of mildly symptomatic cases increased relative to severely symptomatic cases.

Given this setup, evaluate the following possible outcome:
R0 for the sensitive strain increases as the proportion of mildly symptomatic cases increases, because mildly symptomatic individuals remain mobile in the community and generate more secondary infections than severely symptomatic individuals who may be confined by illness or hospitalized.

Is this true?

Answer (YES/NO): YES